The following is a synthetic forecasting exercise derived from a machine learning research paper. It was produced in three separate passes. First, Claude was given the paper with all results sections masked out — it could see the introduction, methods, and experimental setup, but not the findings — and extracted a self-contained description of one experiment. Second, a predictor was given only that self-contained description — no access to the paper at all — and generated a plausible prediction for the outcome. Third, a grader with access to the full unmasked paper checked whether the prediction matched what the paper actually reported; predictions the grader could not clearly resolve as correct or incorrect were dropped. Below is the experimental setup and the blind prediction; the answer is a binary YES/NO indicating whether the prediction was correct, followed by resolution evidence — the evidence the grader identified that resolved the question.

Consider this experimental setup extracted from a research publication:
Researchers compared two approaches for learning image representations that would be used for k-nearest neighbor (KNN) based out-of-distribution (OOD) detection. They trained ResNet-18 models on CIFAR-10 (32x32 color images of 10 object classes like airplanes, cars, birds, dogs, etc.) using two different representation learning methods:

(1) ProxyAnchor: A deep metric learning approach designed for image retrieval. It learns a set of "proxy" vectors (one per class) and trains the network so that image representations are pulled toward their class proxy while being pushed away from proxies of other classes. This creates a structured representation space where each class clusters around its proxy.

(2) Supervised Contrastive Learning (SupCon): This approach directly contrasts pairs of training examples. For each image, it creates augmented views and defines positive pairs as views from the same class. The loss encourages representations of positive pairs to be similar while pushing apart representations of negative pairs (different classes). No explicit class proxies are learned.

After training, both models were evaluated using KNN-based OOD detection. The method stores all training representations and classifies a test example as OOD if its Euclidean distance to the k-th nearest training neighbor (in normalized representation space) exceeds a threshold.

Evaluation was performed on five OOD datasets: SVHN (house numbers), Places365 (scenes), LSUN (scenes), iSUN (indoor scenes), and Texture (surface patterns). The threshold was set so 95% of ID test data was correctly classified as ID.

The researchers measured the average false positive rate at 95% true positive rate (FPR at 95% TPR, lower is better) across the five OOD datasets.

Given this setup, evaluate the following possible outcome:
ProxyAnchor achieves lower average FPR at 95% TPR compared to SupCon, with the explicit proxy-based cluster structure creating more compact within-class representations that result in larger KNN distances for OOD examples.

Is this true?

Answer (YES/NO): NO